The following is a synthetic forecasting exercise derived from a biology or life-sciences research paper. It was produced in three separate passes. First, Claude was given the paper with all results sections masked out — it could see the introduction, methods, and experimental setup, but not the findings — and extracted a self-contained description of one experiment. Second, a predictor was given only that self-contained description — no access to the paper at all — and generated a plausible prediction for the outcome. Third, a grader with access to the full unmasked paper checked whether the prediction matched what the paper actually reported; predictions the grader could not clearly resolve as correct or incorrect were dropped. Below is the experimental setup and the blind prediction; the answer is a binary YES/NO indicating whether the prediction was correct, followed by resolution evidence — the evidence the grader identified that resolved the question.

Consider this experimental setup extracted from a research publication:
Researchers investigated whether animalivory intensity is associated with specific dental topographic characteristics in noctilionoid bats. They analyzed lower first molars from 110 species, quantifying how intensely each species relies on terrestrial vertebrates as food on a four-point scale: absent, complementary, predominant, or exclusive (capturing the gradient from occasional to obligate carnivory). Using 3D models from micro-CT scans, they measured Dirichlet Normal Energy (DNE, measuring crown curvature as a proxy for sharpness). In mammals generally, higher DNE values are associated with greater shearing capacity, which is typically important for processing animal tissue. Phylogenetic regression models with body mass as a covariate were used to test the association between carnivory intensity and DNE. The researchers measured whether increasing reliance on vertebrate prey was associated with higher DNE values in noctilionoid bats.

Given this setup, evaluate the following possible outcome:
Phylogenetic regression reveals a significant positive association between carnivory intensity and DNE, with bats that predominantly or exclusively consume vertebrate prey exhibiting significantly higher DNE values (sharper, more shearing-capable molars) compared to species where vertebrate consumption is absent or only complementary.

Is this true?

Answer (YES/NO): NO